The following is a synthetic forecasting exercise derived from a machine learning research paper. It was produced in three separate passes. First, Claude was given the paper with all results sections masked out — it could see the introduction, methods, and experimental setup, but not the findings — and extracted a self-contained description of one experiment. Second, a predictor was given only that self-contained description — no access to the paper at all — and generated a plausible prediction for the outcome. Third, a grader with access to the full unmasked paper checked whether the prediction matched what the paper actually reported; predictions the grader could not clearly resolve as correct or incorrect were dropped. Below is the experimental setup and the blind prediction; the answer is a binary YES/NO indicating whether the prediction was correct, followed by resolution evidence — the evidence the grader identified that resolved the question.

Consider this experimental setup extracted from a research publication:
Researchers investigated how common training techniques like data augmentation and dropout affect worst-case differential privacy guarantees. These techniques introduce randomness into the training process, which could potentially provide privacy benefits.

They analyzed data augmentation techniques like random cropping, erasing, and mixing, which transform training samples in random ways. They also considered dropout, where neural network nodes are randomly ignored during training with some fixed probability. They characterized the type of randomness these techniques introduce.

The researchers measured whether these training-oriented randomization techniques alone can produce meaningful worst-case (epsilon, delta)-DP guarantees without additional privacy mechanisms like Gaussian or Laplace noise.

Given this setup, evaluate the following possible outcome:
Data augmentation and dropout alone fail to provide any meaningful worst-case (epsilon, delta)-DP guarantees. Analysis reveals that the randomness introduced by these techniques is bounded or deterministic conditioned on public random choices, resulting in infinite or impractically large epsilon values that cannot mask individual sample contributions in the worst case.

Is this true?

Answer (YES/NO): YES